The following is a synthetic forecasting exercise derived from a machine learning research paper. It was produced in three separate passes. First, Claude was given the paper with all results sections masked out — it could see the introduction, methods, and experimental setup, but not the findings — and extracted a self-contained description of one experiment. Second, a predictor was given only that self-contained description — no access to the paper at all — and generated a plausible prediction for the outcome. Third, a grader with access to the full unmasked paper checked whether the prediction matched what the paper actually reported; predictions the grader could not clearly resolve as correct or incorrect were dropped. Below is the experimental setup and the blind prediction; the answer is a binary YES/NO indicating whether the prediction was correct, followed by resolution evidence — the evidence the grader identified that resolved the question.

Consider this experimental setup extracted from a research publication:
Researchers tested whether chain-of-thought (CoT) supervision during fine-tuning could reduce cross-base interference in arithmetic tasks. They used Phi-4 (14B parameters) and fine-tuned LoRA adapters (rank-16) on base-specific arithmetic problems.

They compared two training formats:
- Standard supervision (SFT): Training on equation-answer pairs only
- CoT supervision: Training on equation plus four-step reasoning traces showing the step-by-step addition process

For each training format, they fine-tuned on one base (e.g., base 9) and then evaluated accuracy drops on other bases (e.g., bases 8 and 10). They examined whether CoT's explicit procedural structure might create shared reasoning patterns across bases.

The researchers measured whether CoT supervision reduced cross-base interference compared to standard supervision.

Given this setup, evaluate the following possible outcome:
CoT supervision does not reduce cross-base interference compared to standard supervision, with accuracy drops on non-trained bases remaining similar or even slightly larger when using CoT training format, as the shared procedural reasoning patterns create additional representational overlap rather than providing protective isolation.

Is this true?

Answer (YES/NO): NO